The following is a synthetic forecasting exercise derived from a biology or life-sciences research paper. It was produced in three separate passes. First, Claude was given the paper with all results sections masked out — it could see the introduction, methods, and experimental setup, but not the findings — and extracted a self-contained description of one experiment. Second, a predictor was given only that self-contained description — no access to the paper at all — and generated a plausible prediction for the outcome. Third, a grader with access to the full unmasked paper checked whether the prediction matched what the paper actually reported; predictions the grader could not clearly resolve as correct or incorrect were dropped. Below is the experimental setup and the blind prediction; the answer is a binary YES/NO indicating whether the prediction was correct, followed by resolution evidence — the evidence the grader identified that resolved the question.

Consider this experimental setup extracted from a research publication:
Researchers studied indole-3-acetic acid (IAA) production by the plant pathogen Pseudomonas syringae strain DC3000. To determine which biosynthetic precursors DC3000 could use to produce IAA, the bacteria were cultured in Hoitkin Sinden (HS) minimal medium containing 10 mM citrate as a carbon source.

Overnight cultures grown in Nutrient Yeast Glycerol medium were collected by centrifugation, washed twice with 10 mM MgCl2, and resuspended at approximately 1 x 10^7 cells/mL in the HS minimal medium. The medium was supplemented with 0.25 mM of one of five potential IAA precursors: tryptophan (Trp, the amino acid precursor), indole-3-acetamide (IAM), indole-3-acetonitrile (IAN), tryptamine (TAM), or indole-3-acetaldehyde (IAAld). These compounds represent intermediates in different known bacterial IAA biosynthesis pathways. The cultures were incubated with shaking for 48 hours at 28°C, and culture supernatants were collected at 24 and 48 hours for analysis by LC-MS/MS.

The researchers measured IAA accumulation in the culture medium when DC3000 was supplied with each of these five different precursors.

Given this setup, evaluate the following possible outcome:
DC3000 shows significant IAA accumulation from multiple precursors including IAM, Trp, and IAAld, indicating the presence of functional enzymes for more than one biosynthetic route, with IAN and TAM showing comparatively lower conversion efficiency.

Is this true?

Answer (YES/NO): NO